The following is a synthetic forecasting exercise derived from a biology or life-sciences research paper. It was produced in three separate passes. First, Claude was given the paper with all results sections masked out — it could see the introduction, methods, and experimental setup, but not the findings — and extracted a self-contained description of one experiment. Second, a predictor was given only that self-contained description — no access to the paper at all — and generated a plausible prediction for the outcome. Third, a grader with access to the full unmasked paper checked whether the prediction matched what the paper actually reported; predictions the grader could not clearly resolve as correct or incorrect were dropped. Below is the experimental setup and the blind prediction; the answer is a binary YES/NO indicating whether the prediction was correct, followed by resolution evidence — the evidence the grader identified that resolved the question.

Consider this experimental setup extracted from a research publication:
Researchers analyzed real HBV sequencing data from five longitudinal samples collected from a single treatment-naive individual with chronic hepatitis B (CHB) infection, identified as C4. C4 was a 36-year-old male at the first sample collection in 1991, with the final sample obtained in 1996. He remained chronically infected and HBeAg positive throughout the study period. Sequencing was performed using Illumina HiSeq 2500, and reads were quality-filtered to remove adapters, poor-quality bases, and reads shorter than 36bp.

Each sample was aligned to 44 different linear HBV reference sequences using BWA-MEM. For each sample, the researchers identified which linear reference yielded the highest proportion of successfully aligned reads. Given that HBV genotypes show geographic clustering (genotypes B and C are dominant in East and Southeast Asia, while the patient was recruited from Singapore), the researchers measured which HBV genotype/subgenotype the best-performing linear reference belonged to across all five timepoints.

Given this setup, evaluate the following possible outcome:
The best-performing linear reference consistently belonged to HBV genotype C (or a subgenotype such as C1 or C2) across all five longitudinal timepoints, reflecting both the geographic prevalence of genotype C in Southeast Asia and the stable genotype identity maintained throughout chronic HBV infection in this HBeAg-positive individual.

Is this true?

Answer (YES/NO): NO